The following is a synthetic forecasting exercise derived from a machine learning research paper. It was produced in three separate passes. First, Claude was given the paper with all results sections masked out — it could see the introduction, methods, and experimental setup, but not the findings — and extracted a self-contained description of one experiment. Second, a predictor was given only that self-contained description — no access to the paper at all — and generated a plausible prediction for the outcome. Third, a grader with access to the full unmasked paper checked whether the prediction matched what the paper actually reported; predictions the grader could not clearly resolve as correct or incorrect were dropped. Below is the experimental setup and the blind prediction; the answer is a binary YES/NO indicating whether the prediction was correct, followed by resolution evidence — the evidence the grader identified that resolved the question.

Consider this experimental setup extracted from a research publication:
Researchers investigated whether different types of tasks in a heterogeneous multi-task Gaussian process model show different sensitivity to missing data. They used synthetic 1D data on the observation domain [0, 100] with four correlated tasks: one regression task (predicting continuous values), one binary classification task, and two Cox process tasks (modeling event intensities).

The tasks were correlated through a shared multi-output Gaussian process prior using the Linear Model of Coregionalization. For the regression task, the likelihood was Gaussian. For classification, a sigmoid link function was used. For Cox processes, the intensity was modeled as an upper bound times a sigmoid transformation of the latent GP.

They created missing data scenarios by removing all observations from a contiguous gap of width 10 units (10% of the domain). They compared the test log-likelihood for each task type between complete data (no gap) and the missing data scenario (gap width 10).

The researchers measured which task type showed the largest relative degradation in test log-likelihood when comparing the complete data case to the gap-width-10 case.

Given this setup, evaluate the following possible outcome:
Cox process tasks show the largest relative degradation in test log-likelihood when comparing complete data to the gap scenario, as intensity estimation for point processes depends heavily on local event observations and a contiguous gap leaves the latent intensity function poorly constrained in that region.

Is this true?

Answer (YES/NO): YES